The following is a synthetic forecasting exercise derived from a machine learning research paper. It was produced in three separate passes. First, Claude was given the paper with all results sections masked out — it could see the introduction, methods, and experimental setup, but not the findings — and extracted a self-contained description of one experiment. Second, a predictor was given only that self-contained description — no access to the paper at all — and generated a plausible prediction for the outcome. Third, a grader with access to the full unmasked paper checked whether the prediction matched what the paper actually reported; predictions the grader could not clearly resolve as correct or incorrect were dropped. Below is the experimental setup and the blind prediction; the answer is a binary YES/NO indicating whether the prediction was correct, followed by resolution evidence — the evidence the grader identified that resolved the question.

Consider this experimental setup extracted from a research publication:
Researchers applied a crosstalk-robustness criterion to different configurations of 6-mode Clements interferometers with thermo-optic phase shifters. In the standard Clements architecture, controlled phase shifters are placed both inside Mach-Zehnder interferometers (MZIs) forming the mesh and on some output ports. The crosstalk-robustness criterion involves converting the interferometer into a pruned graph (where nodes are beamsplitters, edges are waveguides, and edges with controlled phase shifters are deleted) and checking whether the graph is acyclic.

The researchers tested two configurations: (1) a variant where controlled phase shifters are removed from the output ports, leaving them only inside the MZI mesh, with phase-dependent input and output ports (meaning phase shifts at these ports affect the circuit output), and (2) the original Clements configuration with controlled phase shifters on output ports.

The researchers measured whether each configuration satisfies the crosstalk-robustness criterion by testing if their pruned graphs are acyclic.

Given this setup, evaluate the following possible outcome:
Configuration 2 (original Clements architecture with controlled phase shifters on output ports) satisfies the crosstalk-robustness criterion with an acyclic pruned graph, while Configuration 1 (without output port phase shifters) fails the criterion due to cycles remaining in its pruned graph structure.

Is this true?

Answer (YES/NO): YES